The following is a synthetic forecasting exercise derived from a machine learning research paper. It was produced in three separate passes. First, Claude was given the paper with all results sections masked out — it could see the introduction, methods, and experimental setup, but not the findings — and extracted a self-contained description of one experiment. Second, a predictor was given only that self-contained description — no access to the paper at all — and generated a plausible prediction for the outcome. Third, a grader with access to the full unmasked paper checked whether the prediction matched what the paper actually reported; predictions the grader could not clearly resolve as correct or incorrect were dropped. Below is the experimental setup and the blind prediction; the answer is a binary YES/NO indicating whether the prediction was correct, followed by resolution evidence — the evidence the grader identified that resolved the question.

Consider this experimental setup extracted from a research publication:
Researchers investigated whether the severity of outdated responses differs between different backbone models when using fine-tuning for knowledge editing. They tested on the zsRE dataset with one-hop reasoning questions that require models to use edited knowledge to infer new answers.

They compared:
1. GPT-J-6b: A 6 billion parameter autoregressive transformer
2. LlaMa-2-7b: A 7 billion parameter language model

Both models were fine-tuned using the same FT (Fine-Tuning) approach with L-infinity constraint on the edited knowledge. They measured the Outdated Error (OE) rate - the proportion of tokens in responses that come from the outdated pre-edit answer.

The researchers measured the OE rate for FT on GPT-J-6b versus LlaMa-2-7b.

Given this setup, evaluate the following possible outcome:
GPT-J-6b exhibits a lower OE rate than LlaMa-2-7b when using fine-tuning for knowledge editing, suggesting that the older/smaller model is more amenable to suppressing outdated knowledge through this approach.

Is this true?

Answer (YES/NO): NO